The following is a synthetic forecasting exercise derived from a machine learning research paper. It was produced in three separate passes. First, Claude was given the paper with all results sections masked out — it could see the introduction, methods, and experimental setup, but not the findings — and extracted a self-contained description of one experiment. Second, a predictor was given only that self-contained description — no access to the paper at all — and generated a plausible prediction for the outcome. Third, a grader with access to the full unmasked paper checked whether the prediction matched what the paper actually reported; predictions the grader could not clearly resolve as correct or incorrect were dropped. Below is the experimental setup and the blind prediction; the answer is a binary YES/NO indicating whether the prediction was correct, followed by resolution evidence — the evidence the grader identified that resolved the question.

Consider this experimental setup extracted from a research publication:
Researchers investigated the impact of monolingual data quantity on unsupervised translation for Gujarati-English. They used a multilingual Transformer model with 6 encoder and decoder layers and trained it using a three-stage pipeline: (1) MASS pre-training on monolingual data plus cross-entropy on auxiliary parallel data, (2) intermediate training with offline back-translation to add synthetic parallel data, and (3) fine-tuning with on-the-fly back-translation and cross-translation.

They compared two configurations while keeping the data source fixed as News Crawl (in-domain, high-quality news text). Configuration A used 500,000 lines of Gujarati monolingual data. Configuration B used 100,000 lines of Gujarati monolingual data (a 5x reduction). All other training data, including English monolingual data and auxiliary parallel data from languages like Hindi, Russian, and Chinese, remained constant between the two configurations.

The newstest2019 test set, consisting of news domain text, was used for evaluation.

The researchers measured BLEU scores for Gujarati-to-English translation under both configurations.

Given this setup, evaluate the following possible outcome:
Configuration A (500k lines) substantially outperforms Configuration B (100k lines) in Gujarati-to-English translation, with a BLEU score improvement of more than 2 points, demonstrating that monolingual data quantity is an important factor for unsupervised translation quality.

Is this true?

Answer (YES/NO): YES